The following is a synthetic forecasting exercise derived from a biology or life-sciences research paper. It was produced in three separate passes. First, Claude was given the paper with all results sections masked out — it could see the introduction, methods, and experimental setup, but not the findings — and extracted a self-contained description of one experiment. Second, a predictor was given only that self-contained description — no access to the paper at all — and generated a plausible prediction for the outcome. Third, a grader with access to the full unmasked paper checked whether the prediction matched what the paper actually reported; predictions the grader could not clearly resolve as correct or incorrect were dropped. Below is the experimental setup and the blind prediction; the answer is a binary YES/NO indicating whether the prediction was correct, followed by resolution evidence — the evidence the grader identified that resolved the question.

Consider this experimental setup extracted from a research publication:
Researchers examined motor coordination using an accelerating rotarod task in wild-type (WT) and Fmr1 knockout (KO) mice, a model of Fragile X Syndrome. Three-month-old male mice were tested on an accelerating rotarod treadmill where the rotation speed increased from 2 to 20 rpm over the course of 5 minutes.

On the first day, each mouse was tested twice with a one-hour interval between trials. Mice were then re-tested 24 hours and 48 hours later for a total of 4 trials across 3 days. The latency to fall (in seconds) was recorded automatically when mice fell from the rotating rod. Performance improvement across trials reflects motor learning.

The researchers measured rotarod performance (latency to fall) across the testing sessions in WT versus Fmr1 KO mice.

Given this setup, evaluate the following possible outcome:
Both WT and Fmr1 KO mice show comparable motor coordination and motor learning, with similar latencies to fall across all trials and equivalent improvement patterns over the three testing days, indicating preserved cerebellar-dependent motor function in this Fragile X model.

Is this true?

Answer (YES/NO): YES